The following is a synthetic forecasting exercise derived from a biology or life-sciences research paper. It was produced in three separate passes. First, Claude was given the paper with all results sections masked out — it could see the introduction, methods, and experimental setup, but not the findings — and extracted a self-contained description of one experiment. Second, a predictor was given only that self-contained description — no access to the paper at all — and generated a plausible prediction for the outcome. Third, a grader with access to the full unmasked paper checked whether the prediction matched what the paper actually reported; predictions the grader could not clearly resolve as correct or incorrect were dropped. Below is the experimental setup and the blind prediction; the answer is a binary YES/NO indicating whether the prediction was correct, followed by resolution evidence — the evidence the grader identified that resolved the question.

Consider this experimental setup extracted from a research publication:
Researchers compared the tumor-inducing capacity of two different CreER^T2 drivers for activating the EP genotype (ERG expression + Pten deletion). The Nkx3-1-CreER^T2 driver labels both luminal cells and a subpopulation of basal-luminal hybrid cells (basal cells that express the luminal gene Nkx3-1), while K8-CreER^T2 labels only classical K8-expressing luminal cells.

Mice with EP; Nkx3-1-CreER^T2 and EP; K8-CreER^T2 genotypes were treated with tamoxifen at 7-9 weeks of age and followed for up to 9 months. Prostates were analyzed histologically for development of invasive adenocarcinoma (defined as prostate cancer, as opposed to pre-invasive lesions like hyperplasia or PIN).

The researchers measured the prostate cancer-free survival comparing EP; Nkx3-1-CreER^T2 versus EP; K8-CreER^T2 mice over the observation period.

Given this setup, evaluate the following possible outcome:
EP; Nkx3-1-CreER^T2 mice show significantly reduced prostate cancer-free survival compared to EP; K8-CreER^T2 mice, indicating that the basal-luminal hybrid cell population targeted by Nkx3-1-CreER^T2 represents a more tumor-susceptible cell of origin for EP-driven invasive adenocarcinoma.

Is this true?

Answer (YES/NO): YES